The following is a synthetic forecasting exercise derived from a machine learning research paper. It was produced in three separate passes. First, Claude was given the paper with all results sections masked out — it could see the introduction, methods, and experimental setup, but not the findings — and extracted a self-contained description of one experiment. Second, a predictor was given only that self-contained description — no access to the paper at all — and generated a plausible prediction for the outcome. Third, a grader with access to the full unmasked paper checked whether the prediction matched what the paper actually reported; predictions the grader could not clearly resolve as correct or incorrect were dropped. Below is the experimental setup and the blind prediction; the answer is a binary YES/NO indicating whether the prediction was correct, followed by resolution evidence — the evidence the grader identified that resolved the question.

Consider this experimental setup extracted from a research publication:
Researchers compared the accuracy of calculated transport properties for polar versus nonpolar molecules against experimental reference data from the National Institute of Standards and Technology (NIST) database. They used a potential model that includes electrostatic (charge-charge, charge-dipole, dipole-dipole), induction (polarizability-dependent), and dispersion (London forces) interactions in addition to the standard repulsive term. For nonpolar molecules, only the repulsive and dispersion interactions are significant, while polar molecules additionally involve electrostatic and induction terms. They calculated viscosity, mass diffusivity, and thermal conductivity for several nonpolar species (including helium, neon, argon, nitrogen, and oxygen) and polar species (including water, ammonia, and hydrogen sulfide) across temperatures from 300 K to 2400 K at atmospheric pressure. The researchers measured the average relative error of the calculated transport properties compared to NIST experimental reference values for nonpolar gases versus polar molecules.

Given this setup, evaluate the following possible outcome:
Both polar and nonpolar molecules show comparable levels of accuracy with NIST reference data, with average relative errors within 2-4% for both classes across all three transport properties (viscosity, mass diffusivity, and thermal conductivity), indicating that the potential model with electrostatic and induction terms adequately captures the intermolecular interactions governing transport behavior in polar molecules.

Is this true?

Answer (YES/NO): NO